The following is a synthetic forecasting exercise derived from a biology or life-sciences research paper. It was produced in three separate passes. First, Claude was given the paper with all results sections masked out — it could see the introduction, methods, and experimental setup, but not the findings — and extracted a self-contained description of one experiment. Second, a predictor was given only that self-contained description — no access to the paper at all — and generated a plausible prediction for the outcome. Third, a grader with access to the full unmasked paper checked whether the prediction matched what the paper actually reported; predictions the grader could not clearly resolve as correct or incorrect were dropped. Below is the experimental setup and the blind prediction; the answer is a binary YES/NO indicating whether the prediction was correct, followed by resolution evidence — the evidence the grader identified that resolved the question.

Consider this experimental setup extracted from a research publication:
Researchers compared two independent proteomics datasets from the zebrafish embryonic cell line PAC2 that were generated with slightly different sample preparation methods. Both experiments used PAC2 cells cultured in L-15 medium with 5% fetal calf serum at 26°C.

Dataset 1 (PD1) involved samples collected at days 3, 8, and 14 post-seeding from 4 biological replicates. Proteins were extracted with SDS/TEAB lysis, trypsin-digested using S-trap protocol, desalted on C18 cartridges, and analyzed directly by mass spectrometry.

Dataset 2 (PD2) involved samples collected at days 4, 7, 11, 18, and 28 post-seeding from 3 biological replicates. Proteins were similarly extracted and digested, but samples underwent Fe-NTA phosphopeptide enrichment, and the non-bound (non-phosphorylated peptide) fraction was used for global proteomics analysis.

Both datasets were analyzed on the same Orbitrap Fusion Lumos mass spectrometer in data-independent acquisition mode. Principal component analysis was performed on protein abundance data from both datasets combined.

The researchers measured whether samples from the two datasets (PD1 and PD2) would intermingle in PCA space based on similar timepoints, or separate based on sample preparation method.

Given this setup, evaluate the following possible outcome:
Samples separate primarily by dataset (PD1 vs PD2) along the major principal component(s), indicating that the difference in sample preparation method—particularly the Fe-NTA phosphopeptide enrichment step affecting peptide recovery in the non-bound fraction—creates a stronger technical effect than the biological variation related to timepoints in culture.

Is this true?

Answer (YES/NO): YES